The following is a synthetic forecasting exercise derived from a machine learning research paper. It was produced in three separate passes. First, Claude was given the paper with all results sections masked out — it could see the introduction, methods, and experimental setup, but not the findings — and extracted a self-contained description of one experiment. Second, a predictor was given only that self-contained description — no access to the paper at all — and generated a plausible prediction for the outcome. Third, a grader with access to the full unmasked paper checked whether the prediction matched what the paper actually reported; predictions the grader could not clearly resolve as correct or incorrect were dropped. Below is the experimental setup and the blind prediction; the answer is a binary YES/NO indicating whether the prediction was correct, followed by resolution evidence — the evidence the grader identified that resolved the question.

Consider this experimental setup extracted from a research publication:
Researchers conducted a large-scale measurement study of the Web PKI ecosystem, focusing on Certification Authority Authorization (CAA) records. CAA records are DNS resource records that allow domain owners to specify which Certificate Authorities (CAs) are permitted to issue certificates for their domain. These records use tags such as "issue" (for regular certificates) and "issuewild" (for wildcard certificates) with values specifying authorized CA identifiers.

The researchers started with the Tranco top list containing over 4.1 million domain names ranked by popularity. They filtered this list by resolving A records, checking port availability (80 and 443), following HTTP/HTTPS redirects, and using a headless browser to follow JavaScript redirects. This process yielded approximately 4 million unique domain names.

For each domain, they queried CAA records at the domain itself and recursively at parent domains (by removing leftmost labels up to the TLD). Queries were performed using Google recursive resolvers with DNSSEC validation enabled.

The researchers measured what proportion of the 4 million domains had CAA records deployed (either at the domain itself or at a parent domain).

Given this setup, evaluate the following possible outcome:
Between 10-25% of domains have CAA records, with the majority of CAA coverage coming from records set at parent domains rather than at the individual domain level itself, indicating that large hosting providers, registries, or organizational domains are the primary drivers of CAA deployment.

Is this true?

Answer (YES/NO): NO